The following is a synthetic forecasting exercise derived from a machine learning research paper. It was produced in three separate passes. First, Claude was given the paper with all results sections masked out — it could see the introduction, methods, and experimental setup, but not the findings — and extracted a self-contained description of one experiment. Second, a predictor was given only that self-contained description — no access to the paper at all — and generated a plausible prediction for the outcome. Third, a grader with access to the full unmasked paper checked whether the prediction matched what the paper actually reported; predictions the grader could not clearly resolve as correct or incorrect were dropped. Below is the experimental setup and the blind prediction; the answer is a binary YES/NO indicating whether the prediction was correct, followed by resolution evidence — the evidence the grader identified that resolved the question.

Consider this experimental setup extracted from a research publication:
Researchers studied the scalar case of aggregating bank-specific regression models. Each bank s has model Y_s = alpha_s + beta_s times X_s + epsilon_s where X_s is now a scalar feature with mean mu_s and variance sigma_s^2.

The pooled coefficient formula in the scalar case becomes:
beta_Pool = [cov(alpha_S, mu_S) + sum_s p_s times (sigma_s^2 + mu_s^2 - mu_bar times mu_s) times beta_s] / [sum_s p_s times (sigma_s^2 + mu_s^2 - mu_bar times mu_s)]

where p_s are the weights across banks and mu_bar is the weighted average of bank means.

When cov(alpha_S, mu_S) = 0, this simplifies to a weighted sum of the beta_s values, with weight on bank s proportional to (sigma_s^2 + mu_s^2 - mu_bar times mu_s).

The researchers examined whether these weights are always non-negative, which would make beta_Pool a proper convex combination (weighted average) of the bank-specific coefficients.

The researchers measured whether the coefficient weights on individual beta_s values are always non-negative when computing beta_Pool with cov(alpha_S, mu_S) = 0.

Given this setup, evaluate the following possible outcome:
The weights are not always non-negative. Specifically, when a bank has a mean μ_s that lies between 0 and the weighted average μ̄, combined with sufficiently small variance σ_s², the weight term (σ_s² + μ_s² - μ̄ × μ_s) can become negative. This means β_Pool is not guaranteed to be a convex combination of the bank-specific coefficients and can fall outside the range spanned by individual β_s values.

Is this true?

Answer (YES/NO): YES